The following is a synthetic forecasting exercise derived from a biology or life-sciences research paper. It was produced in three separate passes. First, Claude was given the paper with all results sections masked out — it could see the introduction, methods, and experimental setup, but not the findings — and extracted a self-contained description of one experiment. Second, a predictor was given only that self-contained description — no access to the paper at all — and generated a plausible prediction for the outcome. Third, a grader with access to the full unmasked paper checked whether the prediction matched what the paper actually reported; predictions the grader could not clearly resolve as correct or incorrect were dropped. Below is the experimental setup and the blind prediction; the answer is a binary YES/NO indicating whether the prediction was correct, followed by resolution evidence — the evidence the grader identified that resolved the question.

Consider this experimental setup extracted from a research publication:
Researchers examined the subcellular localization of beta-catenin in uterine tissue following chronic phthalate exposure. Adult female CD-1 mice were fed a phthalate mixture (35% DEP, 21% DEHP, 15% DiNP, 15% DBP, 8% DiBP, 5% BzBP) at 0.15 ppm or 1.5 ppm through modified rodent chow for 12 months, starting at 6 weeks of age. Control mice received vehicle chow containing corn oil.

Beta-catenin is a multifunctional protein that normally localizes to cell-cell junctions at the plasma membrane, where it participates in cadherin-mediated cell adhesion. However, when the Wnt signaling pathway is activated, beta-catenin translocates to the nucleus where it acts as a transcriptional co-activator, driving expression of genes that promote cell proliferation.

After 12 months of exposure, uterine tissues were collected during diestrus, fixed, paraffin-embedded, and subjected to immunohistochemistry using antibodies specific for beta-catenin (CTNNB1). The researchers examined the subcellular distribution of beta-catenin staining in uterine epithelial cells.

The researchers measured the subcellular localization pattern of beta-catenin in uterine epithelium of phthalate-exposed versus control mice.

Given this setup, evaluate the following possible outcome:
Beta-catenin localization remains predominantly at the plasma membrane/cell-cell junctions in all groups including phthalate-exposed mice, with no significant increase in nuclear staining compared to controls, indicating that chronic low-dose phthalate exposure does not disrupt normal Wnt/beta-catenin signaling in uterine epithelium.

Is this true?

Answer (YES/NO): NO